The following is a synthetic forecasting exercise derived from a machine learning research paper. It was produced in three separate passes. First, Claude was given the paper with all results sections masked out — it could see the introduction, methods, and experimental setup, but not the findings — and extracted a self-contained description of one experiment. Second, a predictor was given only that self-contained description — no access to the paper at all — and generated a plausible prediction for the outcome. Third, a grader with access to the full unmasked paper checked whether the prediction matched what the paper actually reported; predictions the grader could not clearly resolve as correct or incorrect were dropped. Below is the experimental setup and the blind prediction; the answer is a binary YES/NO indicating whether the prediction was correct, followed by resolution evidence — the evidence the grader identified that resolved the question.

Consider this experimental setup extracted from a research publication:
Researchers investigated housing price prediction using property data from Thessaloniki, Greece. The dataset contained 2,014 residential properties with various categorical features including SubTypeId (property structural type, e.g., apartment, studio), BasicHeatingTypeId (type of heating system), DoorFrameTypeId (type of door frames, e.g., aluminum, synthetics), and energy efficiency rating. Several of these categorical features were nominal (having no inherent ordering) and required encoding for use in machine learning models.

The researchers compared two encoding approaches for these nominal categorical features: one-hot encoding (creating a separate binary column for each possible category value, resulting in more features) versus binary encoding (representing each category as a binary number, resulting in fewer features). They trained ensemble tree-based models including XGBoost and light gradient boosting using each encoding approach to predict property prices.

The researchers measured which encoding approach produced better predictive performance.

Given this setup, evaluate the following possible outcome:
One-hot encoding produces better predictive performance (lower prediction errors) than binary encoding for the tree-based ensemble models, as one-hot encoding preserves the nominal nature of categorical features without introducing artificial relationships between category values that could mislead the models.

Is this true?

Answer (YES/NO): YES